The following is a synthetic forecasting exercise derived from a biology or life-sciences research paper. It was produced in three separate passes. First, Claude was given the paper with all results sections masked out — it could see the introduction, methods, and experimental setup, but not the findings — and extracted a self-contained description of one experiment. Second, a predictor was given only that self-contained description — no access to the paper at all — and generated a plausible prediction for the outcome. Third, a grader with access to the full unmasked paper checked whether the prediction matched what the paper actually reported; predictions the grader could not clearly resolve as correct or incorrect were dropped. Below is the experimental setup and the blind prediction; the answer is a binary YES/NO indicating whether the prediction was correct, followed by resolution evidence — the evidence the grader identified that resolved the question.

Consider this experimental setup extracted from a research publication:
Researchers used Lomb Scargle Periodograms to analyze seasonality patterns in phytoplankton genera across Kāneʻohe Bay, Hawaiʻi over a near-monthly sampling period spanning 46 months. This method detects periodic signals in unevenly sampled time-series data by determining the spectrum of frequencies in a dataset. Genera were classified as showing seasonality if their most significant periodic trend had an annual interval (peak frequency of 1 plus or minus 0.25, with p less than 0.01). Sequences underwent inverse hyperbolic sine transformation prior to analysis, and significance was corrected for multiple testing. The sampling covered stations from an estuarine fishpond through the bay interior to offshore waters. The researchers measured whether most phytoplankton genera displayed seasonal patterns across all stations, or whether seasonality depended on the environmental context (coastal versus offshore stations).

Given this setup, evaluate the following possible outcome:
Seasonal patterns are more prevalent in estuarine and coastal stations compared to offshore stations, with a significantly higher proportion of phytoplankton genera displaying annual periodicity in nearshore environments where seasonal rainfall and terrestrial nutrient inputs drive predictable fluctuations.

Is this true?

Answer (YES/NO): YES